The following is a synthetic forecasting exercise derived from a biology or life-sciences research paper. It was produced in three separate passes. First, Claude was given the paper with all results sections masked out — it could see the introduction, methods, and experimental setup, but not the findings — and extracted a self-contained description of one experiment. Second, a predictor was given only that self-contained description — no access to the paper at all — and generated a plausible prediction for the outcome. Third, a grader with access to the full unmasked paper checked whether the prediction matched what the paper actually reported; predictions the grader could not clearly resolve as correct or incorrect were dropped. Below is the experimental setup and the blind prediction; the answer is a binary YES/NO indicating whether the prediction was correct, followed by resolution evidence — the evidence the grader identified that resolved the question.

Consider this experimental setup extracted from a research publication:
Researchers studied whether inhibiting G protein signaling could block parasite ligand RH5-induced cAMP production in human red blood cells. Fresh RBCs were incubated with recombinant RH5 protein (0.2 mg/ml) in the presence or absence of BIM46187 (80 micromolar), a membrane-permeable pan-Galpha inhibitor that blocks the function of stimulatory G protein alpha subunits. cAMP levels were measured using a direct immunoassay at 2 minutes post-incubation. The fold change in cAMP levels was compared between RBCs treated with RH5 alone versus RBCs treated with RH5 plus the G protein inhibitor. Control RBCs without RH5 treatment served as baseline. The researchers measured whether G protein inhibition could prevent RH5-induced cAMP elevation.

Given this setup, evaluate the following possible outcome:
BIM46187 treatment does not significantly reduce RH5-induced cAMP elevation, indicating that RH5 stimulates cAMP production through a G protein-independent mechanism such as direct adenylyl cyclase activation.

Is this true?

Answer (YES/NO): NO